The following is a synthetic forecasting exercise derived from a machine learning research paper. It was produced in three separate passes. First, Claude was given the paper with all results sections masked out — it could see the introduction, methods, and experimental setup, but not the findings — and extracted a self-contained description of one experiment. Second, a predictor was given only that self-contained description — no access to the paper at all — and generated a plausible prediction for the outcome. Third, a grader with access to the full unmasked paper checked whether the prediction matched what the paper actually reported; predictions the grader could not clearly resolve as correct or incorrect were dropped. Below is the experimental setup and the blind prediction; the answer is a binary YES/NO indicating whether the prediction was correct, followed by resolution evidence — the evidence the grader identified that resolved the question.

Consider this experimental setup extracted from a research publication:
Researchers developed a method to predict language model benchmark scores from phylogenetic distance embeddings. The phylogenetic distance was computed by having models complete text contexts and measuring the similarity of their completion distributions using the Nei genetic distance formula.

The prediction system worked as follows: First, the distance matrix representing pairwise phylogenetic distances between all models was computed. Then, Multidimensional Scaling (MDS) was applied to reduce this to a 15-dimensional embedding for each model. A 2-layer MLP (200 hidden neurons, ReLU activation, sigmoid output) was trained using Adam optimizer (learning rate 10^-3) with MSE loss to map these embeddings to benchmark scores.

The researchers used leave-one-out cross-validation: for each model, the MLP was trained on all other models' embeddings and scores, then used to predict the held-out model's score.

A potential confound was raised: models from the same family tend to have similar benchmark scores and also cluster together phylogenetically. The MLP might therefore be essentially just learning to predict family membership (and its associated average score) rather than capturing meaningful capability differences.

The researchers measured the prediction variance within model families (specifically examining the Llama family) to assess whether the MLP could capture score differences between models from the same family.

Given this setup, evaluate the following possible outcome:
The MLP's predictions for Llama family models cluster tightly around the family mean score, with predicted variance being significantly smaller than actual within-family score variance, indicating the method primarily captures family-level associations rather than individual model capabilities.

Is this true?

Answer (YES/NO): NO